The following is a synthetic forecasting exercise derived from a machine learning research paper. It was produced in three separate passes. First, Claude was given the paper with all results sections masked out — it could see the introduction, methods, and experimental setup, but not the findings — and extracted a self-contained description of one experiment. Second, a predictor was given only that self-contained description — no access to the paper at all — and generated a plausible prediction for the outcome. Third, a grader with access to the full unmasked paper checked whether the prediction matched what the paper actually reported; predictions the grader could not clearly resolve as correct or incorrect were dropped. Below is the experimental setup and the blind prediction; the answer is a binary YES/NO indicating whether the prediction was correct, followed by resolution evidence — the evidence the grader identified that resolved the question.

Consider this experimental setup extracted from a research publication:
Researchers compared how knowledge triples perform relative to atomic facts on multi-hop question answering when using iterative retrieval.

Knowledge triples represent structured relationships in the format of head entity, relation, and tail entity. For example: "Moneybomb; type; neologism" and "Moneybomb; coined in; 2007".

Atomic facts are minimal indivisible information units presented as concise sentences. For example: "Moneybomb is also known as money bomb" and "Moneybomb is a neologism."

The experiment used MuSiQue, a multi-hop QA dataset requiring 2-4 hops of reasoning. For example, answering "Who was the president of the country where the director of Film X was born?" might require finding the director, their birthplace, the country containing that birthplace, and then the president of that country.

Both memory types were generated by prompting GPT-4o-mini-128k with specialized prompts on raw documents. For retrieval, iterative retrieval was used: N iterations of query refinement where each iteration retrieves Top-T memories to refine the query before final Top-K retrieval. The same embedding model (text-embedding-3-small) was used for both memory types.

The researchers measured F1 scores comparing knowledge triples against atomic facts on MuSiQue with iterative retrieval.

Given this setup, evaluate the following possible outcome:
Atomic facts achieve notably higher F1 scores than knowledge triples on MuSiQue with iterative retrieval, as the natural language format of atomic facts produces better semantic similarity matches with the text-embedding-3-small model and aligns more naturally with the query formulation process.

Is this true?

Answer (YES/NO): NO